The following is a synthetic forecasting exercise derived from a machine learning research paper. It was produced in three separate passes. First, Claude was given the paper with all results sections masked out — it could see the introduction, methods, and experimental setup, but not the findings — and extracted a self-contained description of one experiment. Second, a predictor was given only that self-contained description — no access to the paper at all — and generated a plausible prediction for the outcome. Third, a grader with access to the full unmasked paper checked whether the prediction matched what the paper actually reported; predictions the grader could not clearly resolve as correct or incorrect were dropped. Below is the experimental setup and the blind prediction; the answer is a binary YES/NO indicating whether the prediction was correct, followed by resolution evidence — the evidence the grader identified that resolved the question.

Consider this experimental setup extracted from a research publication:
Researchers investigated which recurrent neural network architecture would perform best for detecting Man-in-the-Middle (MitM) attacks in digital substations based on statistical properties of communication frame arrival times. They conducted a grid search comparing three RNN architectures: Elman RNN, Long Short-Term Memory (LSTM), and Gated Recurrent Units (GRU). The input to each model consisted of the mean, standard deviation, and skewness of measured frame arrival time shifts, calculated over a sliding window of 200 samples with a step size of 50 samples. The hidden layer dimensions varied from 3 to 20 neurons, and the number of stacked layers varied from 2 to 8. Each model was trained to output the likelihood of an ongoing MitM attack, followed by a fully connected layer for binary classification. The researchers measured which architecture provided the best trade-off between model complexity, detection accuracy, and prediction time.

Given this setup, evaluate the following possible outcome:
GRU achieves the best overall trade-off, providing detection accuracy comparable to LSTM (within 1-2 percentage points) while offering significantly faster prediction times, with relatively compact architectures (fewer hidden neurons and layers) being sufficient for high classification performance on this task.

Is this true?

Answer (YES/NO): NO